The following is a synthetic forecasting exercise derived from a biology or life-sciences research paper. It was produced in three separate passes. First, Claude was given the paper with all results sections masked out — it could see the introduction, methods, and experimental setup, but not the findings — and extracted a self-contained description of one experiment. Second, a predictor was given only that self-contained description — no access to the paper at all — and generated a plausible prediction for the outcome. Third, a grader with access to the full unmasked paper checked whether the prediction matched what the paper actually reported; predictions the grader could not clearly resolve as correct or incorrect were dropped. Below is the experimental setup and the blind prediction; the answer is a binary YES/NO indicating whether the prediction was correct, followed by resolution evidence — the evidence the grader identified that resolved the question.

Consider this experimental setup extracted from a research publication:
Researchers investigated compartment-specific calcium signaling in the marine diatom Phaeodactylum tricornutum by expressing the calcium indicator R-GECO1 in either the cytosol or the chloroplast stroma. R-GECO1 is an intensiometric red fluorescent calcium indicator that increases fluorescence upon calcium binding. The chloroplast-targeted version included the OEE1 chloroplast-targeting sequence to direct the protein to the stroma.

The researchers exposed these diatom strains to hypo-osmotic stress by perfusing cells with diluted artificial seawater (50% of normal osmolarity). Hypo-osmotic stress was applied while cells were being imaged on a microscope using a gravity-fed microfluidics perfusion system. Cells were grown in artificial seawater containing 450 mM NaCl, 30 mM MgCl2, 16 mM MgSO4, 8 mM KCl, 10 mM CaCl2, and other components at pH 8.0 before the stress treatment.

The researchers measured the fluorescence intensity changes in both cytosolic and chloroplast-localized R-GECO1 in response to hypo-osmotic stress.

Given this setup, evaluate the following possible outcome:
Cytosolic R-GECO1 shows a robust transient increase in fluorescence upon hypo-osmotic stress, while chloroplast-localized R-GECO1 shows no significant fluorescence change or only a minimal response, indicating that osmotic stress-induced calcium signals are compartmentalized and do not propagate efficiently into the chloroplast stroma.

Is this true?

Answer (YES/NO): YES